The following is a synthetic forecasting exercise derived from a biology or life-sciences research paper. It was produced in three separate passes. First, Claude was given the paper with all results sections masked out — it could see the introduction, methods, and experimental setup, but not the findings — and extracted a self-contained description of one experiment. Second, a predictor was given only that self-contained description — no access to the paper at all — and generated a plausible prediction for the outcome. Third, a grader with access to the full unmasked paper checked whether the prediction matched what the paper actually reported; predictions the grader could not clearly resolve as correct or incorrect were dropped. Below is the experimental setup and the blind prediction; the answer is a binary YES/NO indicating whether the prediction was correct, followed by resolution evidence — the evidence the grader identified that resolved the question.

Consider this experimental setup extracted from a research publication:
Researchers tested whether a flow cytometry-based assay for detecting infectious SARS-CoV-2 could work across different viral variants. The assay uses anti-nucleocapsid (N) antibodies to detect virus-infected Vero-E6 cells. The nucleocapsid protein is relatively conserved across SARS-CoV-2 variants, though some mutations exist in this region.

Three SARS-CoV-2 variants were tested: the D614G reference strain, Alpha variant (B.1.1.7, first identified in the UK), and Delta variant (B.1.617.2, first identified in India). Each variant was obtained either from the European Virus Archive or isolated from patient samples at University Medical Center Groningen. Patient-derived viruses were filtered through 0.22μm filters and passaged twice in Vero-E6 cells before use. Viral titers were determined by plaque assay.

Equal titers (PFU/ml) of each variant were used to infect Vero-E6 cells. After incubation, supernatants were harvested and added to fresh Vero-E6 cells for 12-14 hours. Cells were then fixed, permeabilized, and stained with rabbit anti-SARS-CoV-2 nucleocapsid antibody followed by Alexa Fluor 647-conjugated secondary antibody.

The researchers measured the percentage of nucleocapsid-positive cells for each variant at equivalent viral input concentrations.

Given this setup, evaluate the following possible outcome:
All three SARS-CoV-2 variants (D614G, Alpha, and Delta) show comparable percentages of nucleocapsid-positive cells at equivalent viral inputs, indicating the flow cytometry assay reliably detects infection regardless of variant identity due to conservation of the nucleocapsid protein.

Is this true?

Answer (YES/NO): NO